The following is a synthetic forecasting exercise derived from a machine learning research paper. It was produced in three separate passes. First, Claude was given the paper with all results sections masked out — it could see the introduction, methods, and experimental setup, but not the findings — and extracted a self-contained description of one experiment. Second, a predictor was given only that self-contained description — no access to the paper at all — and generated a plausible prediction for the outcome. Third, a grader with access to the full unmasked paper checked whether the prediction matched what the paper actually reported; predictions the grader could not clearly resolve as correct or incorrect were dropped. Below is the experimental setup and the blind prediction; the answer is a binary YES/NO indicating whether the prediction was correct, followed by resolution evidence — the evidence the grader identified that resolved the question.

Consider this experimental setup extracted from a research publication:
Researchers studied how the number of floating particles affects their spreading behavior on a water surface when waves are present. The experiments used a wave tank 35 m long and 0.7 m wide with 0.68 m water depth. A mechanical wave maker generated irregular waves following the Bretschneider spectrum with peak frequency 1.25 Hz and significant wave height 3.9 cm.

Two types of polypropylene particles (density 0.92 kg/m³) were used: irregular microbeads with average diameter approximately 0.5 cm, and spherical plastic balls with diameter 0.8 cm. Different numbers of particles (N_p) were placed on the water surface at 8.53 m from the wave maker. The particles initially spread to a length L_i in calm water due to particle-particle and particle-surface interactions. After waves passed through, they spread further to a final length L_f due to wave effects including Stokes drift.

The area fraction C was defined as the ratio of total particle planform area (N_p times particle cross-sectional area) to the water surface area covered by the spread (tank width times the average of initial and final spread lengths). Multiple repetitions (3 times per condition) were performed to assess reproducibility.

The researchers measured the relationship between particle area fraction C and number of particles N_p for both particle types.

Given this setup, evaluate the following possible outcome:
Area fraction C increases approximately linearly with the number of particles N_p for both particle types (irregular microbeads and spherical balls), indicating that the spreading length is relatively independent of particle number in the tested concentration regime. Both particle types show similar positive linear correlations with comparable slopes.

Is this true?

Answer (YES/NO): NO